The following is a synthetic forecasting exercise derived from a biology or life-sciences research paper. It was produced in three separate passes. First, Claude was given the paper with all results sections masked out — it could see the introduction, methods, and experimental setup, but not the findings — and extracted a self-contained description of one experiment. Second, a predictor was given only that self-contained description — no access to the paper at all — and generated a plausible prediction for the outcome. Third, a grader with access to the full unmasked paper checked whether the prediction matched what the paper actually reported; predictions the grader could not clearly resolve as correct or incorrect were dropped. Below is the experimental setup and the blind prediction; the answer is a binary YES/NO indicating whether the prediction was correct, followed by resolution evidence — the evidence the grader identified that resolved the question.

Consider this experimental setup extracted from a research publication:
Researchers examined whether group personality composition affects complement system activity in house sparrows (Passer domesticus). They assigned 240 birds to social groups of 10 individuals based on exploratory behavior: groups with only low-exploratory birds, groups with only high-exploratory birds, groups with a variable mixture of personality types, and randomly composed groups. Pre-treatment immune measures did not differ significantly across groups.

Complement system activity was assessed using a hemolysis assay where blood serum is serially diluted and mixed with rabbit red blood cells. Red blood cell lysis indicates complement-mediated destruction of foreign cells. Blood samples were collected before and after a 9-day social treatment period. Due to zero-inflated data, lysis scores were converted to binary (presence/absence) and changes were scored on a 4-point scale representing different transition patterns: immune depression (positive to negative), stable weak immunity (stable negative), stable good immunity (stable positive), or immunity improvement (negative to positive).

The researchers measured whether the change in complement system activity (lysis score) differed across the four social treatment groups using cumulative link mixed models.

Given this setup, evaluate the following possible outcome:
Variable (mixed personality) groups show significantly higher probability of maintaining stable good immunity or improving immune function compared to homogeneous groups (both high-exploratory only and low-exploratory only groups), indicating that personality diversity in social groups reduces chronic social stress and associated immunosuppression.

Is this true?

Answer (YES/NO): NO